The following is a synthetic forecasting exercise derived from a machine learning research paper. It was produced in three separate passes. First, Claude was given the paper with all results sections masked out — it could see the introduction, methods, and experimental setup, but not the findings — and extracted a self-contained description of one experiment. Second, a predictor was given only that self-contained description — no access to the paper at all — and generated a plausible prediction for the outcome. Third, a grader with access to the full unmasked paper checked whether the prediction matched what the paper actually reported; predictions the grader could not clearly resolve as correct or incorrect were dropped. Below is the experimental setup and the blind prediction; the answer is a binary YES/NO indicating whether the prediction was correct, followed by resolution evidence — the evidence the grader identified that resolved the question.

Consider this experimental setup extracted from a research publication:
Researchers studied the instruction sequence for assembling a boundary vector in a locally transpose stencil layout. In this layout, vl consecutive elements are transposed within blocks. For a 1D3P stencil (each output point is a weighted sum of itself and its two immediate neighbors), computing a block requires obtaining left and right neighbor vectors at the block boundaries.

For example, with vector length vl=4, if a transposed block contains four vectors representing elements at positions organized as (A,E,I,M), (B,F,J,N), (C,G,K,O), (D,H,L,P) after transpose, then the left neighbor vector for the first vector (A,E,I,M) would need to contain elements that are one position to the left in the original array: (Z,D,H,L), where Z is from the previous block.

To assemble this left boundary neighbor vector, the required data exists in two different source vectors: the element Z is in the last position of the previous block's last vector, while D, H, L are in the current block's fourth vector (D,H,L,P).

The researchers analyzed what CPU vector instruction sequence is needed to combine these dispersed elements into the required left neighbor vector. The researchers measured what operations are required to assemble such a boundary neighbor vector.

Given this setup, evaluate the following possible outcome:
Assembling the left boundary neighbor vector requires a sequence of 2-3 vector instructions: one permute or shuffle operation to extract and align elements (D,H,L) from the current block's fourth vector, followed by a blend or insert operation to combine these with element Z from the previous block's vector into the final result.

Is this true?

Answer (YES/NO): NO